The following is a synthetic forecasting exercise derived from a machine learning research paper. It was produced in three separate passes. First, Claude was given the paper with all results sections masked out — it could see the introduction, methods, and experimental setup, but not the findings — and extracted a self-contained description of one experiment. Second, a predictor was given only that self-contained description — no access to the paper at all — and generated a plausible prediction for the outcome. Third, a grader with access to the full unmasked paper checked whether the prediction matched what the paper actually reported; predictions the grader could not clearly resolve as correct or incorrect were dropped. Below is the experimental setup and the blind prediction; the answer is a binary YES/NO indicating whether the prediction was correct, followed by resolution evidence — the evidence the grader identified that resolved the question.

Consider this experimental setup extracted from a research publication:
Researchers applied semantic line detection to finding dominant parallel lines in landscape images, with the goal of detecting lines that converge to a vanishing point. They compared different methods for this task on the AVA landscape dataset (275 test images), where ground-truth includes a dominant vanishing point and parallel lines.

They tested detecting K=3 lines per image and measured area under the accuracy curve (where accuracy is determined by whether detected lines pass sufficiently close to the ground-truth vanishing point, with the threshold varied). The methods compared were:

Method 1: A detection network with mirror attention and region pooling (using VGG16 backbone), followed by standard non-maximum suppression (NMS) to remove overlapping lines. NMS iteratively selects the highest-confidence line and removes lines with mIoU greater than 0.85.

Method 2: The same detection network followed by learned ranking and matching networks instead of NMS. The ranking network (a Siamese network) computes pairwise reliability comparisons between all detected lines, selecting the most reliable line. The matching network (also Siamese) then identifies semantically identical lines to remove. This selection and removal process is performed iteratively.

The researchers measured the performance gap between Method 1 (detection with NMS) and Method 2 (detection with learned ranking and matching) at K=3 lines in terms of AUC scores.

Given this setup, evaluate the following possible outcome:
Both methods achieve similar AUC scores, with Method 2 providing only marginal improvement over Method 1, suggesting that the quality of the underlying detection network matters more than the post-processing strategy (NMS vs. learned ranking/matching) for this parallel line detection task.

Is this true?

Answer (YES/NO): NO